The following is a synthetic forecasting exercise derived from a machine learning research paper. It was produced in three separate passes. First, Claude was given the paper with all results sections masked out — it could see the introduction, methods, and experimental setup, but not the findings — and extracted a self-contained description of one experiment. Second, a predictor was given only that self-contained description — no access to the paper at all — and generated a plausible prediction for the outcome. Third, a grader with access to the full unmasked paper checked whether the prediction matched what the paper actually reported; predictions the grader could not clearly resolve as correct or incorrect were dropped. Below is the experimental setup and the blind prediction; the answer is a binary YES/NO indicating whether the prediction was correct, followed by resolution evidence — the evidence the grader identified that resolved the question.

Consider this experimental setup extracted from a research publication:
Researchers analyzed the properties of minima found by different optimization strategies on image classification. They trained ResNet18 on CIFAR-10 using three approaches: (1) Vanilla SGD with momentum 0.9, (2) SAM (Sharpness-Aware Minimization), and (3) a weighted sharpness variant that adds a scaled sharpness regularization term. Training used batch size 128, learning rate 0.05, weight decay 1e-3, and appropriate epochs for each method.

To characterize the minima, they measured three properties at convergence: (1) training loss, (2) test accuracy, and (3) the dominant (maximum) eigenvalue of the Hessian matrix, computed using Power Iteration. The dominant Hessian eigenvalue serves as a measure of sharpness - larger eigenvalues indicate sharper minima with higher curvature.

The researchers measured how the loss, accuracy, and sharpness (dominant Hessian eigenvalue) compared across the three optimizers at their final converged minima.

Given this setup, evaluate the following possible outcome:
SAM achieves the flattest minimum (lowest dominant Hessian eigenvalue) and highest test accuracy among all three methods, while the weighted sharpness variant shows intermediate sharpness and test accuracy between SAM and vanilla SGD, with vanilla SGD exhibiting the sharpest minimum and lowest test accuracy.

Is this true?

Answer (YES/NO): NO